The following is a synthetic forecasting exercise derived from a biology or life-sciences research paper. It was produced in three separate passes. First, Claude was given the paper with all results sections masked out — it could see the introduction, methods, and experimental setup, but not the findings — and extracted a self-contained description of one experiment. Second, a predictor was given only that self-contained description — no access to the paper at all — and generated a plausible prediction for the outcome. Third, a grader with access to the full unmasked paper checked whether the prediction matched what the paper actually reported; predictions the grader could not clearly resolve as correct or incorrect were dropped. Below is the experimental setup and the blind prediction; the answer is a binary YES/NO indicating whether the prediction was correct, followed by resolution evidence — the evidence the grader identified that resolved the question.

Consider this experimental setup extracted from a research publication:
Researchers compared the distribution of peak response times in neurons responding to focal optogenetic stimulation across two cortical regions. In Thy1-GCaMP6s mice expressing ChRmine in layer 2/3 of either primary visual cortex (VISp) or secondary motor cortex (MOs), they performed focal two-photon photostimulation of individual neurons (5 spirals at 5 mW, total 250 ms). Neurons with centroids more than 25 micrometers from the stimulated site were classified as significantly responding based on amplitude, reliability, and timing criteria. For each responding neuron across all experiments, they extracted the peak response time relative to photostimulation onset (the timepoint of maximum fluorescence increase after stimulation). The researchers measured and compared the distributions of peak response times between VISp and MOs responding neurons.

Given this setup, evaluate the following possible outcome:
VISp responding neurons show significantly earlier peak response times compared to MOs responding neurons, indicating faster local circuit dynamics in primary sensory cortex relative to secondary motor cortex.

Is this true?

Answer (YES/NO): YES